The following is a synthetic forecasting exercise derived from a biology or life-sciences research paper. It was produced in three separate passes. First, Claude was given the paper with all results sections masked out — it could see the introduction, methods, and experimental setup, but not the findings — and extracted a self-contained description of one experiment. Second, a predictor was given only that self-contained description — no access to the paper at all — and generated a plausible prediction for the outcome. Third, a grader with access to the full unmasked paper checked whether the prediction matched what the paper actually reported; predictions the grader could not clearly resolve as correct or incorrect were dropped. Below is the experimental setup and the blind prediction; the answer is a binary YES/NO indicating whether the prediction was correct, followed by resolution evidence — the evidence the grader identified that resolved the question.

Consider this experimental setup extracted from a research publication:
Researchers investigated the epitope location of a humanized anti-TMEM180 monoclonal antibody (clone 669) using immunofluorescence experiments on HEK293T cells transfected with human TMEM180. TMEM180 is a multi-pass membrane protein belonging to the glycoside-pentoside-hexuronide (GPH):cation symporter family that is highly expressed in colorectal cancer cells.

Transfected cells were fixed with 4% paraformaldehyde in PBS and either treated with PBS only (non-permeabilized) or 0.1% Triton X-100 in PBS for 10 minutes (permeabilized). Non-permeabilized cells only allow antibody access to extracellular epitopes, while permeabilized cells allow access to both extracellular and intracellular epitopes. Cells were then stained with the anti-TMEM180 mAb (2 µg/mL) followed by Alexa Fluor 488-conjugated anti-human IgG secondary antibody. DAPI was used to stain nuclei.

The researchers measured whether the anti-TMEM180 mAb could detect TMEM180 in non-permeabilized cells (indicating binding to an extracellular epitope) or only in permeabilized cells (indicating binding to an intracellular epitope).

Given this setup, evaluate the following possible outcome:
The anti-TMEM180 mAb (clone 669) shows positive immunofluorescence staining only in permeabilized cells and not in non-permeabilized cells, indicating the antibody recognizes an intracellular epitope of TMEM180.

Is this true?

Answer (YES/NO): NO